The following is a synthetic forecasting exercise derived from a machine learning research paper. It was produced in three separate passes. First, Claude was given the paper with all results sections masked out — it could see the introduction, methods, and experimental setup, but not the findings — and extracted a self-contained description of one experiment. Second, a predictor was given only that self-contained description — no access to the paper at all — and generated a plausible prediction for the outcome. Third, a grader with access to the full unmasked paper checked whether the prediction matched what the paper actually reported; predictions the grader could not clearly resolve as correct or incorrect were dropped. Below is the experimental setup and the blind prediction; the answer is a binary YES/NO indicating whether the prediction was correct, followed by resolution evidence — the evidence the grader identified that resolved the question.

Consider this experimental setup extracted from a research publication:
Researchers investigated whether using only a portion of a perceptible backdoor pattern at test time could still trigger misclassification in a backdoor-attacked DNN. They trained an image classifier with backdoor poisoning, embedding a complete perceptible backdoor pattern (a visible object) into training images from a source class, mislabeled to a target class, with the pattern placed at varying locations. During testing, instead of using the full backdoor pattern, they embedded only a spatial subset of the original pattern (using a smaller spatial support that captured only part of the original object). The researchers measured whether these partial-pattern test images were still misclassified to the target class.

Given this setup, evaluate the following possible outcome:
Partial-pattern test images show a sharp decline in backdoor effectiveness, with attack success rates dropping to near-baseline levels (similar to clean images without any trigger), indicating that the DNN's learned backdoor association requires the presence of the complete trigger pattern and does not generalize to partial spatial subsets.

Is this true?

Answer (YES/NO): NO